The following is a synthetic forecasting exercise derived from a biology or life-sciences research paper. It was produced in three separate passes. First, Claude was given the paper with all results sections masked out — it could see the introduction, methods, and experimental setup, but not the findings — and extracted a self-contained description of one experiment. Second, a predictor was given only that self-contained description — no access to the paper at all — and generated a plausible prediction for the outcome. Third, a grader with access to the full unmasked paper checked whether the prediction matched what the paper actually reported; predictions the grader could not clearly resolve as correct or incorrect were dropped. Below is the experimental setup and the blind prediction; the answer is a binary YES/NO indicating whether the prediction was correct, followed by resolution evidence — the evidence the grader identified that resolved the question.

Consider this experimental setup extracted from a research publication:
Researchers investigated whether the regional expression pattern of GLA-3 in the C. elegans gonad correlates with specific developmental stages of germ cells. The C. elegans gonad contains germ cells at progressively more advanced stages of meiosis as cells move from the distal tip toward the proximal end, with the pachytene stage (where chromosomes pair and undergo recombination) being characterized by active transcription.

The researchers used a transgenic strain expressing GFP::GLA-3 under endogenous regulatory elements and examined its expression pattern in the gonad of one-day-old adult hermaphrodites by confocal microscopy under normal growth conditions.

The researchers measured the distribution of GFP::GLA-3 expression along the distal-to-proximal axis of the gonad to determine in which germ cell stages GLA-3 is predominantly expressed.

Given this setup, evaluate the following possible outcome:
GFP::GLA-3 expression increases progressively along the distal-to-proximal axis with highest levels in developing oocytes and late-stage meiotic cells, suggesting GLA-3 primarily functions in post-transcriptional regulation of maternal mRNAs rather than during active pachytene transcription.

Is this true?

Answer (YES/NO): NO